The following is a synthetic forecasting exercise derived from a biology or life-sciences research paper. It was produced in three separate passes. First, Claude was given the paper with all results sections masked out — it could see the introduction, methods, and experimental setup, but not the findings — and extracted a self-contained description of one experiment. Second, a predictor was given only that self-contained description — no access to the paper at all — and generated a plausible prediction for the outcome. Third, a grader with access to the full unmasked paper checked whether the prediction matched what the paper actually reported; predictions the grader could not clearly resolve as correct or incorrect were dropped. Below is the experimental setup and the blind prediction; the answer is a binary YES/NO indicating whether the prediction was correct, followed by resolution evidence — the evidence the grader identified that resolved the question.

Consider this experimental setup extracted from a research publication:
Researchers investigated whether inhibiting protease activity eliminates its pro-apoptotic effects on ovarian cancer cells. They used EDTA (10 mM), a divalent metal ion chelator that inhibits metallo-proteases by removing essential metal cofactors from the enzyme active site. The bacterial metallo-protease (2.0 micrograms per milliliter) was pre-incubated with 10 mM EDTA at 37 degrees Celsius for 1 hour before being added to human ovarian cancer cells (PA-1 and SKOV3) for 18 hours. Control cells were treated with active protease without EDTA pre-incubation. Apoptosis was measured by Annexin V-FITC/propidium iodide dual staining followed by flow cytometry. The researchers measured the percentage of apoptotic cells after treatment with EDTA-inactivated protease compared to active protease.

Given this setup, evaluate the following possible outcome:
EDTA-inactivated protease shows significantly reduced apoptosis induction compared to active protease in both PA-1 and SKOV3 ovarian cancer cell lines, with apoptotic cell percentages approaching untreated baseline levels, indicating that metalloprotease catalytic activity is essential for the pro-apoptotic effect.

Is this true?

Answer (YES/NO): YES